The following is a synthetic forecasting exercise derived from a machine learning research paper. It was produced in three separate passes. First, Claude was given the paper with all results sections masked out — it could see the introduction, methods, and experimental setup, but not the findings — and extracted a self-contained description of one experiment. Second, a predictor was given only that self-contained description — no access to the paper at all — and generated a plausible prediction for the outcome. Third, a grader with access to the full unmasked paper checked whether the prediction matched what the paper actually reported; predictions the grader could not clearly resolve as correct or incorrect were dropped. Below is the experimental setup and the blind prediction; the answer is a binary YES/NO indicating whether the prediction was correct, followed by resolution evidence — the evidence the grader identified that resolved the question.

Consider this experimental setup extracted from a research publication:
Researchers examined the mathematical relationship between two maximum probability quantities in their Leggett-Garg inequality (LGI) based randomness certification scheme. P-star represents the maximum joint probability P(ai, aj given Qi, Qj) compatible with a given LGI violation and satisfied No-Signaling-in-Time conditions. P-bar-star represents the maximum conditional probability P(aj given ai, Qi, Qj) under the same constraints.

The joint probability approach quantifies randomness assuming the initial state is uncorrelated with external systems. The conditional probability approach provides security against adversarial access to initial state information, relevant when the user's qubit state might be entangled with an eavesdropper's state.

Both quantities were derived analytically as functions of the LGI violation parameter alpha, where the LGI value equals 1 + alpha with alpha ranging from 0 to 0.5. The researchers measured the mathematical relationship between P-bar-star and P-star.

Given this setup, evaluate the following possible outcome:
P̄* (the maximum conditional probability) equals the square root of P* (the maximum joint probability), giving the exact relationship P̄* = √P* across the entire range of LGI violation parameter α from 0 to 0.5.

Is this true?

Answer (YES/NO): NO